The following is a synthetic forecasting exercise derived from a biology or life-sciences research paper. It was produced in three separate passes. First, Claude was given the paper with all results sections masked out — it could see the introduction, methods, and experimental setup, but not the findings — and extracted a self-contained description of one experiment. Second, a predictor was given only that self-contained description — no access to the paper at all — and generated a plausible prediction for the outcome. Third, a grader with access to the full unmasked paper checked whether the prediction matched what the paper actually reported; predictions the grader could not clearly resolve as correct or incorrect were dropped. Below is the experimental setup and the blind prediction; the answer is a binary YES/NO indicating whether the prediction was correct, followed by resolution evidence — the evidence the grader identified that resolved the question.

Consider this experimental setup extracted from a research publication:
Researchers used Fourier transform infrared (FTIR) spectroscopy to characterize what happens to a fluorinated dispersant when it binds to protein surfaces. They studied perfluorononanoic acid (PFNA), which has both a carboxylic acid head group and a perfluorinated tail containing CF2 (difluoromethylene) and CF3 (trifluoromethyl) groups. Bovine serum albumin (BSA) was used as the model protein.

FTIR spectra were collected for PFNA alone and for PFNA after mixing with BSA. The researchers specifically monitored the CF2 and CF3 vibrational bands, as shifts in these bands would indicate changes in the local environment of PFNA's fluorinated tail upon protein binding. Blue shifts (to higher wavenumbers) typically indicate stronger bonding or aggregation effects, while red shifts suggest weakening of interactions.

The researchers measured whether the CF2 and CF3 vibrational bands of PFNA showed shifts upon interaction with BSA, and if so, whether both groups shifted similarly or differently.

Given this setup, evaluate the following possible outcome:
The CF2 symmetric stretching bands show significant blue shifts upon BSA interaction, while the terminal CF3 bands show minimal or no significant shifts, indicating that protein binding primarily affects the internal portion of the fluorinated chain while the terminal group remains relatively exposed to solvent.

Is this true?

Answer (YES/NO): NO